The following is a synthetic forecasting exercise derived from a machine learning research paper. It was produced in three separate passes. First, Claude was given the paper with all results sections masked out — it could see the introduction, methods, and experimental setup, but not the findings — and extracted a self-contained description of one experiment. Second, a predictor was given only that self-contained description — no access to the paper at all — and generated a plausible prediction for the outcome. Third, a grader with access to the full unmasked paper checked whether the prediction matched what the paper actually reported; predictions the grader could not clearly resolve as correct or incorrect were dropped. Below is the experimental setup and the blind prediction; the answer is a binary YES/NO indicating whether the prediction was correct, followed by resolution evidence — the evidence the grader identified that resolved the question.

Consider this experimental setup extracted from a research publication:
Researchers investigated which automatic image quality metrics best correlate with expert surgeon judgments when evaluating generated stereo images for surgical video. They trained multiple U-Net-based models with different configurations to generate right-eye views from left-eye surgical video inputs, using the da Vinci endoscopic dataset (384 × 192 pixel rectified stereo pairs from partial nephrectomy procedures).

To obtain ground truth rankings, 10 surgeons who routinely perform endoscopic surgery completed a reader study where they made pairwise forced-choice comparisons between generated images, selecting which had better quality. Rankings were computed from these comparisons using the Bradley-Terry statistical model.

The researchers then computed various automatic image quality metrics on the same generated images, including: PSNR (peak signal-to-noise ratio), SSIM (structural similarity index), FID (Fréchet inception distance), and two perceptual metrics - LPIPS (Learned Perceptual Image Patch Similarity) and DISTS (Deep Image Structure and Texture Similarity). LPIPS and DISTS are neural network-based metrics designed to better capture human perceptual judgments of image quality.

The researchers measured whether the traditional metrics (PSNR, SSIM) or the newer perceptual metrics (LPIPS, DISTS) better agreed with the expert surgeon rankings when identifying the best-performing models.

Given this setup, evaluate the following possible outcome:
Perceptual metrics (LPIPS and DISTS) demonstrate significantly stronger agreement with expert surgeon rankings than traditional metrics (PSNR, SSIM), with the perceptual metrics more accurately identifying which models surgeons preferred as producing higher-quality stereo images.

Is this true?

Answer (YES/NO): YES